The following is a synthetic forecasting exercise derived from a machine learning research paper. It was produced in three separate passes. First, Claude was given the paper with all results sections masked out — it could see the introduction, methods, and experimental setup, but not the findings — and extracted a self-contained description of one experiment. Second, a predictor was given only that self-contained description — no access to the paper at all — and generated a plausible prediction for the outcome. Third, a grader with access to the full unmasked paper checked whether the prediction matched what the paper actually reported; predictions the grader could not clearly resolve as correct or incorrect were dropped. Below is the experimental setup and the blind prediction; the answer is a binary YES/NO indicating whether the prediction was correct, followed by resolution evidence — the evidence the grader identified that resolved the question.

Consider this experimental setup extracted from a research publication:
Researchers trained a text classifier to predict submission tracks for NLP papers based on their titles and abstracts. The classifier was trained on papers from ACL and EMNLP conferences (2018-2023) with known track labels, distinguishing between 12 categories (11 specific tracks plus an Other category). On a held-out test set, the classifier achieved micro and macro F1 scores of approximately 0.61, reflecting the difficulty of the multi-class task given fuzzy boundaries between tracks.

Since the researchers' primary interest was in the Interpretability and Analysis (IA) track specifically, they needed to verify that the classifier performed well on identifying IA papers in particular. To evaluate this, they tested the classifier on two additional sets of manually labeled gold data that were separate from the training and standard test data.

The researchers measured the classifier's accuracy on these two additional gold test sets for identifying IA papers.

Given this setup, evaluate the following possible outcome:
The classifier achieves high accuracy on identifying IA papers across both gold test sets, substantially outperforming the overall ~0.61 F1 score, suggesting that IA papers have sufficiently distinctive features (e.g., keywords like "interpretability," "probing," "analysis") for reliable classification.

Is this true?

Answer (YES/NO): YES